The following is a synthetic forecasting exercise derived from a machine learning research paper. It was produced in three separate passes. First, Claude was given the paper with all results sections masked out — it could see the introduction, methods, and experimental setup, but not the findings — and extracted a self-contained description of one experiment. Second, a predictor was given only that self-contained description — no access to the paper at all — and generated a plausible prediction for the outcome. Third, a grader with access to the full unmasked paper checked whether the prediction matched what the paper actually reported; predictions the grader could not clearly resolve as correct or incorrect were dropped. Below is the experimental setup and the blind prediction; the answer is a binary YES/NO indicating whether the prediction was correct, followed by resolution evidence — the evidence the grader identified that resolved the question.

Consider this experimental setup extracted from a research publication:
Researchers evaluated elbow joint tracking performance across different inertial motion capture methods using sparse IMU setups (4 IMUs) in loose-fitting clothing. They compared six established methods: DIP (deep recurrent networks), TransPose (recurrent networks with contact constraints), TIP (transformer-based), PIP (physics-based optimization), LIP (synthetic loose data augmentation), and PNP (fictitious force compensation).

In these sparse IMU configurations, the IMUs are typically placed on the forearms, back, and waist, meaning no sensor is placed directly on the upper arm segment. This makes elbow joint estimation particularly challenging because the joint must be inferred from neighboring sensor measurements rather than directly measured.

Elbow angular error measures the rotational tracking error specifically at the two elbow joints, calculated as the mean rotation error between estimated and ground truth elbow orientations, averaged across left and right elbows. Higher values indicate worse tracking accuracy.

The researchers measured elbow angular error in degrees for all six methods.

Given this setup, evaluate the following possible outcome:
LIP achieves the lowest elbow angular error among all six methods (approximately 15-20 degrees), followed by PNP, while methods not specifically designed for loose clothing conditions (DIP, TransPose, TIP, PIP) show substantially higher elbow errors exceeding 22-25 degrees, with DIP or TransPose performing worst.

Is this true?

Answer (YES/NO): NO